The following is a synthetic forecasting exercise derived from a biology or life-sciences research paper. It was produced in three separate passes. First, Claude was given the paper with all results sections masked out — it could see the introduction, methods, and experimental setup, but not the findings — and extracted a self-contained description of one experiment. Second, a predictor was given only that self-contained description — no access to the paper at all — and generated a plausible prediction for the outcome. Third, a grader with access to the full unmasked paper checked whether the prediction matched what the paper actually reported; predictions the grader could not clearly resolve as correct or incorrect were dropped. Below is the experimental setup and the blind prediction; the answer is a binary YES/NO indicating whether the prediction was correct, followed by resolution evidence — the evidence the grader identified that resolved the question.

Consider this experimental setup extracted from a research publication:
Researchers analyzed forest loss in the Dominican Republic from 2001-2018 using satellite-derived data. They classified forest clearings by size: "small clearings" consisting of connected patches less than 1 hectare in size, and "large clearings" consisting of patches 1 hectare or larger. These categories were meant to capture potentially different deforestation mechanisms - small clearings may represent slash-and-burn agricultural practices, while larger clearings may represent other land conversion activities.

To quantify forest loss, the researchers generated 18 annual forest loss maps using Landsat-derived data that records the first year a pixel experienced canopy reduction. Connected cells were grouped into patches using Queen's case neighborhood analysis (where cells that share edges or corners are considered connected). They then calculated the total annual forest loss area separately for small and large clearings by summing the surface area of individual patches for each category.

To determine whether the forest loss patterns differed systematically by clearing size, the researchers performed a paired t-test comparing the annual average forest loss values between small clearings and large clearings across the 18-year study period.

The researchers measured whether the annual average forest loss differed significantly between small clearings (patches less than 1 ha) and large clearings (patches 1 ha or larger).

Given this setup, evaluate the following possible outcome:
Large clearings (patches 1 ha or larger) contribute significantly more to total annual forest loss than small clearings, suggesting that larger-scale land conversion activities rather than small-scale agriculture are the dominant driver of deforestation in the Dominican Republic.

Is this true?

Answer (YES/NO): NO